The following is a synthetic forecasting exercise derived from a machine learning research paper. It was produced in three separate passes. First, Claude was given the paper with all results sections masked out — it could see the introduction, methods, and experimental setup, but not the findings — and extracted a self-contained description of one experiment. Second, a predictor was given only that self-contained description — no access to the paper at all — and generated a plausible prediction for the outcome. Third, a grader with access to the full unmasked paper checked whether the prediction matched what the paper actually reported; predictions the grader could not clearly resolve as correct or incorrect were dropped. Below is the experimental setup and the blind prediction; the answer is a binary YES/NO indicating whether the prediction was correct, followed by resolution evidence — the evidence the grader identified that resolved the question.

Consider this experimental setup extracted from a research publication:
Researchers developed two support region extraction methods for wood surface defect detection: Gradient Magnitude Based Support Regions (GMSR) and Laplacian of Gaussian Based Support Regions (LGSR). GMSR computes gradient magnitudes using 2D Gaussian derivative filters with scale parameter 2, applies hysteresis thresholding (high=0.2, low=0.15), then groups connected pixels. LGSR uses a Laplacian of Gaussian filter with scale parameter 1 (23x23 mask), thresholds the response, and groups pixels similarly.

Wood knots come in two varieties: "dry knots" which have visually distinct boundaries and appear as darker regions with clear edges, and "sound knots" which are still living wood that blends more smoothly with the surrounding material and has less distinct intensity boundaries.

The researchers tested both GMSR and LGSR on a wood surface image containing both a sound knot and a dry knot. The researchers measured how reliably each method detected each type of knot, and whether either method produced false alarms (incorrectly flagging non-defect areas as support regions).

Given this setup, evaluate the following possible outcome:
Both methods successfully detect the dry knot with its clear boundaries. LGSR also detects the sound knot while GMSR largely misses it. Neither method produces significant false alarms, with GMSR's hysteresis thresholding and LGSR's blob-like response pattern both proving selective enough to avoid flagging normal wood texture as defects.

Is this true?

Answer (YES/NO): NO